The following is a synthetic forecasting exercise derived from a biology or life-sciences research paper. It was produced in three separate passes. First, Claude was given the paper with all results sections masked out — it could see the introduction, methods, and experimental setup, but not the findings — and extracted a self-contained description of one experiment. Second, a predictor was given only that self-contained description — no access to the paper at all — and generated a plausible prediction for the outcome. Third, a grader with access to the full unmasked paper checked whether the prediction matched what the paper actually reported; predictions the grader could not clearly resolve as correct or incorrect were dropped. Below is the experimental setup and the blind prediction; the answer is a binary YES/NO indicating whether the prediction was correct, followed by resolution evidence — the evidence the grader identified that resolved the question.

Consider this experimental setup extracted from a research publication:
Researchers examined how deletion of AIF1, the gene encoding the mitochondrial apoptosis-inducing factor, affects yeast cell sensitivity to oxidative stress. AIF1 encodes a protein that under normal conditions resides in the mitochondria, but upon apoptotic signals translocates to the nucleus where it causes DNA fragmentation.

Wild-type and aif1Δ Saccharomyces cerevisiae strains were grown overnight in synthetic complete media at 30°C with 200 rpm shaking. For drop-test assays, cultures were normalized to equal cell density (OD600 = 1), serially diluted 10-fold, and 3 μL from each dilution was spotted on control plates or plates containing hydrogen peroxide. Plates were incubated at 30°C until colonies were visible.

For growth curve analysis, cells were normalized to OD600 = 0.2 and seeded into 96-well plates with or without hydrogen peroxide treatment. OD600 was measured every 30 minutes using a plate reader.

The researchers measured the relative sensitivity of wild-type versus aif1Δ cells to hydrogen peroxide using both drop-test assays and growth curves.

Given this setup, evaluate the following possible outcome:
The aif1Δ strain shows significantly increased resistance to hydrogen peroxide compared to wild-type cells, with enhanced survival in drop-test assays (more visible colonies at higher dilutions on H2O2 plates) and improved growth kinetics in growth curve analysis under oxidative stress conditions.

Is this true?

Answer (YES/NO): YES